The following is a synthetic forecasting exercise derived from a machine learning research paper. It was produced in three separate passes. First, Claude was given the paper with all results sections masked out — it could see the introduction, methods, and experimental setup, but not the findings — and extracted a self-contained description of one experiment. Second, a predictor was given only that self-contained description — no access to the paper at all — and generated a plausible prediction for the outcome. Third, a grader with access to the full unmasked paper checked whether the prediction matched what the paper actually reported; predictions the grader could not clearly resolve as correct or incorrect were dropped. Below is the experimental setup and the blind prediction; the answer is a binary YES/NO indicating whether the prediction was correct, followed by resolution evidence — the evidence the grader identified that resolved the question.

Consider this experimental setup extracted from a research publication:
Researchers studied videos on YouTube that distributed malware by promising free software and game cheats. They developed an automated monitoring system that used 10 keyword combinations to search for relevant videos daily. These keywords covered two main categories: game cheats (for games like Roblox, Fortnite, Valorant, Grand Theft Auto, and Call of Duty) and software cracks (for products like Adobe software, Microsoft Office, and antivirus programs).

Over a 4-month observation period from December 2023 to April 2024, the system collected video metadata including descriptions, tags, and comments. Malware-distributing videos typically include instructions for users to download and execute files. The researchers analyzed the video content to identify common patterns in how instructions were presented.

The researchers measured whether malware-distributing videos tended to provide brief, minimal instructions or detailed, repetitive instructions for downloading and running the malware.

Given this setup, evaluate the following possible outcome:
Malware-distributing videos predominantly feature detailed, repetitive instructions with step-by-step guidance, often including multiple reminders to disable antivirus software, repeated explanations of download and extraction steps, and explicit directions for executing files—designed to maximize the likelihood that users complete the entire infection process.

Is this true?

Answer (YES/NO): YES